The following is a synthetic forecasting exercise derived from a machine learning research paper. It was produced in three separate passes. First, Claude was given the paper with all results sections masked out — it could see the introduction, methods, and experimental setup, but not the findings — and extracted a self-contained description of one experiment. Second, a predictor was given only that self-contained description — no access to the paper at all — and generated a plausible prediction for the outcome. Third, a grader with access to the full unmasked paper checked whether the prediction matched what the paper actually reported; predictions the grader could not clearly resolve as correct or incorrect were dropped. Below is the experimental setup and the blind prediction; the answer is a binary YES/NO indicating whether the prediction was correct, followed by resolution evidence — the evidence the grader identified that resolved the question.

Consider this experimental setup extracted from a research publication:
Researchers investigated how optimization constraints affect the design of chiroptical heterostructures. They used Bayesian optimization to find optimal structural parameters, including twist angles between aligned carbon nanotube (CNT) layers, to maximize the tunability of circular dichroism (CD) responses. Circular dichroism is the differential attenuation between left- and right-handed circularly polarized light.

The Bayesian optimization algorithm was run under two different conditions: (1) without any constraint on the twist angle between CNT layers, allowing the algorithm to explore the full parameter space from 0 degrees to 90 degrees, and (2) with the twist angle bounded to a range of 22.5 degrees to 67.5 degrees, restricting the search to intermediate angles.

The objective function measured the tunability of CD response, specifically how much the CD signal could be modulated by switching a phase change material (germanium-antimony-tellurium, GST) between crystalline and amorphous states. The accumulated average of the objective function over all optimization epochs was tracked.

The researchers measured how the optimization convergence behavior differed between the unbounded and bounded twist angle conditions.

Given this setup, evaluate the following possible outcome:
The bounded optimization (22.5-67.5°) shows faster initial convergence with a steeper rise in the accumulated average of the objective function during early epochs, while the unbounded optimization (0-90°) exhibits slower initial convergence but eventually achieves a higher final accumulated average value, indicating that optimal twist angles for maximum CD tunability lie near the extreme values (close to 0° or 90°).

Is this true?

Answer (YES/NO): NO